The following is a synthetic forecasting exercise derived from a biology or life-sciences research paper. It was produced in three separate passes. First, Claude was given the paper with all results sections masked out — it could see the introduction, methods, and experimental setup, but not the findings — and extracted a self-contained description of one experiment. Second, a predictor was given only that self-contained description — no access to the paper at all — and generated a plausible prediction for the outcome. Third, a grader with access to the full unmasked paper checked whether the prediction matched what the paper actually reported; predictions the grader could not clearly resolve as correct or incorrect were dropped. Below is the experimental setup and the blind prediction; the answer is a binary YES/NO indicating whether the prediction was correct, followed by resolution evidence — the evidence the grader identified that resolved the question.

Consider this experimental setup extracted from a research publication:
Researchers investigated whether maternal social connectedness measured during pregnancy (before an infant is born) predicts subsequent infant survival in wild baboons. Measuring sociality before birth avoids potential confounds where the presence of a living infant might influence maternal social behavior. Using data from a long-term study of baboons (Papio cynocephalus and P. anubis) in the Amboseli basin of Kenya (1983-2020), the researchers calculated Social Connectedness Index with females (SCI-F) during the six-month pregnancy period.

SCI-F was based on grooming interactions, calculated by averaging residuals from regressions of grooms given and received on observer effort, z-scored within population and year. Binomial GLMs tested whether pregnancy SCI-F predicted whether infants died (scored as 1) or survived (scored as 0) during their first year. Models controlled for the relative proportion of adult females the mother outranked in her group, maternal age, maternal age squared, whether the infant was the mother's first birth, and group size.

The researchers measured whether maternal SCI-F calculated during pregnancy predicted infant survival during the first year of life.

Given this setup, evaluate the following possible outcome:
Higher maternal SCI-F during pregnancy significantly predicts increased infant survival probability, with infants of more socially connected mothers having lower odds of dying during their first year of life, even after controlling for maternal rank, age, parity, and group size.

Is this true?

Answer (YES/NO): NO